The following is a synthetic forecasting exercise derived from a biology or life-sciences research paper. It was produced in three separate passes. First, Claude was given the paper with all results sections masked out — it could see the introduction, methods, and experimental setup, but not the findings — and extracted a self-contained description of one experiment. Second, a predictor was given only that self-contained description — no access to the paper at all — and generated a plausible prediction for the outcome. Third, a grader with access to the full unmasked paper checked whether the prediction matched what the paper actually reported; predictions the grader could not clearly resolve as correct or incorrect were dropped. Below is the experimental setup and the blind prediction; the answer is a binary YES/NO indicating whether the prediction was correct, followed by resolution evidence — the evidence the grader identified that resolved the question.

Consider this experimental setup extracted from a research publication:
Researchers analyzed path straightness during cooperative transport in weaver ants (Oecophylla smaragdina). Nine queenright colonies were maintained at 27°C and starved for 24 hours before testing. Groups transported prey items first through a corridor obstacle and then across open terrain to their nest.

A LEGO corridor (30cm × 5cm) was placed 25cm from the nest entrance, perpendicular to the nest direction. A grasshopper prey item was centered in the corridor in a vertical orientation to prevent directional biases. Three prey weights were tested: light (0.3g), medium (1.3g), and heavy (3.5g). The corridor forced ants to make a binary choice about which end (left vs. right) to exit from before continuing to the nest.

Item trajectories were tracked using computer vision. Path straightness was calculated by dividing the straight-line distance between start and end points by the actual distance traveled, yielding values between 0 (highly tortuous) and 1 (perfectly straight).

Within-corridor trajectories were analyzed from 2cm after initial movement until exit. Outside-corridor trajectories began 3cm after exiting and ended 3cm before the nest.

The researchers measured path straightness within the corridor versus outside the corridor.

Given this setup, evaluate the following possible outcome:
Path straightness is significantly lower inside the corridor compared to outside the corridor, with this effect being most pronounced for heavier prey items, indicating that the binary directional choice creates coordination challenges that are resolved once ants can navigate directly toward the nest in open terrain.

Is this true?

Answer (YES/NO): NO